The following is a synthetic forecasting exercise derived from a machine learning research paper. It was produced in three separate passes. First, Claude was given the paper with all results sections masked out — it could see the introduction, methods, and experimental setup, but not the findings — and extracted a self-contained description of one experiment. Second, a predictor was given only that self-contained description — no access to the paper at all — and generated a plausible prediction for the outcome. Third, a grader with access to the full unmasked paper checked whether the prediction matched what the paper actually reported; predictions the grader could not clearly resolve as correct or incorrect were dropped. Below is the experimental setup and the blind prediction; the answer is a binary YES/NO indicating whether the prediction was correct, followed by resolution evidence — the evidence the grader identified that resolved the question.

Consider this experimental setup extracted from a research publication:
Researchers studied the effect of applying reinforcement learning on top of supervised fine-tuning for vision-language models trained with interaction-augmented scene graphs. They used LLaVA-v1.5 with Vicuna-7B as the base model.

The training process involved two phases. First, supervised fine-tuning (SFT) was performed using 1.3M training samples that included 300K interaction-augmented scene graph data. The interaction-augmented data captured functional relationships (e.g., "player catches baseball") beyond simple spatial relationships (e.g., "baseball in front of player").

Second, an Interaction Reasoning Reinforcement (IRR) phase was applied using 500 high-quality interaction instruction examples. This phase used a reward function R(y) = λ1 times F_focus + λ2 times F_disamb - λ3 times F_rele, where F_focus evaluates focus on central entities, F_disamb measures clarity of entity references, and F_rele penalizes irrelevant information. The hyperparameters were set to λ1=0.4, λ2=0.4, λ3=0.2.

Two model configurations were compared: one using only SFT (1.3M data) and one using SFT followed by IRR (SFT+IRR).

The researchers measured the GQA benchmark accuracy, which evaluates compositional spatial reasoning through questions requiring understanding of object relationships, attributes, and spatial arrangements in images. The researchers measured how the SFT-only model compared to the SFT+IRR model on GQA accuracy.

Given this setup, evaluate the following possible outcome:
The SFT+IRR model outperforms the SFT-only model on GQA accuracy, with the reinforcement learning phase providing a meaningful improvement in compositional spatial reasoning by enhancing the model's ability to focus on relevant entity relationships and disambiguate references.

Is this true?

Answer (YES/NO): NO